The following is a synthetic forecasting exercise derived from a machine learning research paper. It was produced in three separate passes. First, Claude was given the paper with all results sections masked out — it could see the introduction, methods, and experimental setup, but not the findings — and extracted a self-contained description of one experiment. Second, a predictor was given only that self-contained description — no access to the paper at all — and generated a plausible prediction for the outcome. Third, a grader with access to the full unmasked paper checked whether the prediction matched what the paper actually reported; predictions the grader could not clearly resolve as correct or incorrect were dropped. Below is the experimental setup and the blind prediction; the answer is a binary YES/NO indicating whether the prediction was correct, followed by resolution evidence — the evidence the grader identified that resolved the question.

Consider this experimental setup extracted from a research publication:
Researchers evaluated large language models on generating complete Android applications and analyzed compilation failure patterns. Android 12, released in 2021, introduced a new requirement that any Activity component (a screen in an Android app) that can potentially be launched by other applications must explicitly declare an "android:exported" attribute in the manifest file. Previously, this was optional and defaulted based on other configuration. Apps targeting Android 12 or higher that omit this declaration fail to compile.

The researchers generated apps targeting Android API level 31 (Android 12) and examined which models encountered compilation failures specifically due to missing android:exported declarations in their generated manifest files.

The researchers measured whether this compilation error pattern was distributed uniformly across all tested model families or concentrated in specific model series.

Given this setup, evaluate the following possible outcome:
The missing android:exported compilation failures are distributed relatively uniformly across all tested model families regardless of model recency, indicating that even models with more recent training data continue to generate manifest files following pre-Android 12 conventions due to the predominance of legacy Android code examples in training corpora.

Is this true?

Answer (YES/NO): NO